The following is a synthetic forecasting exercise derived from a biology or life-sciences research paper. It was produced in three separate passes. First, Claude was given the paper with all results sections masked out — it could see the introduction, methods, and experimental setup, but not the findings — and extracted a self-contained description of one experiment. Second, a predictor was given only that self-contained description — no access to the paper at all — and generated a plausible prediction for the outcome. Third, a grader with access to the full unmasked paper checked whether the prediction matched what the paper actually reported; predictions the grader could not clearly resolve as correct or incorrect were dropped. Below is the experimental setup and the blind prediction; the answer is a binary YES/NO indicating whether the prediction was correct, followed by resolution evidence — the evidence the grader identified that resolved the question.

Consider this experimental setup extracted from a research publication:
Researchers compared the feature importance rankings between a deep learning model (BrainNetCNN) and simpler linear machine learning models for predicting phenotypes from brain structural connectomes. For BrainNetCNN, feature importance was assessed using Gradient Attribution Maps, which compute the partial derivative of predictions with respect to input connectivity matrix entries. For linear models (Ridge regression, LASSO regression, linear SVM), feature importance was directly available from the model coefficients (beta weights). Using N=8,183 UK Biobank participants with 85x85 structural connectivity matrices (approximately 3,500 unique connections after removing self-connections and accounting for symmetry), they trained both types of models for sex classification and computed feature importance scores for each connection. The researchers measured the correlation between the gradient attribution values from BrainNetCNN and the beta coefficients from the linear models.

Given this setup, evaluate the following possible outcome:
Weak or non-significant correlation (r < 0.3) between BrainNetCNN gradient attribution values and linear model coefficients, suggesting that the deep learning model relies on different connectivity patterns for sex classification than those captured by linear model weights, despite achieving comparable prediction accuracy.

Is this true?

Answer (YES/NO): NO